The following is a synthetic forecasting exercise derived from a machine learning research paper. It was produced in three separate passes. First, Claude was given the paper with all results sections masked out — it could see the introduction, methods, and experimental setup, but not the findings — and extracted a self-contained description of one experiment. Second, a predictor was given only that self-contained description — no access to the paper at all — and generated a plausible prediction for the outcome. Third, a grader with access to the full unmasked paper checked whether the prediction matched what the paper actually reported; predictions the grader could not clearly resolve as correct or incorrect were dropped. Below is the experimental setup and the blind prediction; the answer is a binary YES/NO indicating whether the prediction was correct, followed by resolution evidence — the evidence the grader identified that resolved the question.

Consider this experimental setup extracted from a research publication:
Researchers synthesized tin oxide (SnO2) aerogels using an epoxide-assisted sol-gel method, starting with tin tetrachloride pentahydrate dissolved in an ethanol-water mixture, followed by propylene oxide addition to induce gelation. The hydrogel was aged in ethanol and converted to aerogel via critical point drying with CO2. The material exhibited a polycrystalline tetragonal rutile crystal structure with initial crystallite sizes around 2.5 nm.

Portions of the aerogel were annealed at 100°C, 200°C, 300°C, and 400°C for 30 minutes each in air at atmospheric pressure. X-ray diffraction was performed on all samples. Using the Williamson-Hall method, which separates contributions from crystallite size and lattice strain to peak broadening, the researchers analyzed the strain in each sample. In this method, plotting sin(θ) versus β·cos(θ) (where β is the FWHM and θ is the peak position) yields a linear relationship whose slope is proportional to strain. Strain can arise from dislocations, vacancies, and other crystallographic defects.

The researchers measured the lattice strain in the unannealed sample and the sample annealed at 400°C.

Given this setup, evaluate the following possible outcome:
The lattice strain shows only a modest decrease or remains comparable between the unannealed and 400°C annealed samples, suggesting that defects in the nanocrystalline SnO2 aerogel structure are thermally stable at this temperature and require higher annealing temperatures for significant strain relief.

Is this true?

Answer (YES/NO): YES